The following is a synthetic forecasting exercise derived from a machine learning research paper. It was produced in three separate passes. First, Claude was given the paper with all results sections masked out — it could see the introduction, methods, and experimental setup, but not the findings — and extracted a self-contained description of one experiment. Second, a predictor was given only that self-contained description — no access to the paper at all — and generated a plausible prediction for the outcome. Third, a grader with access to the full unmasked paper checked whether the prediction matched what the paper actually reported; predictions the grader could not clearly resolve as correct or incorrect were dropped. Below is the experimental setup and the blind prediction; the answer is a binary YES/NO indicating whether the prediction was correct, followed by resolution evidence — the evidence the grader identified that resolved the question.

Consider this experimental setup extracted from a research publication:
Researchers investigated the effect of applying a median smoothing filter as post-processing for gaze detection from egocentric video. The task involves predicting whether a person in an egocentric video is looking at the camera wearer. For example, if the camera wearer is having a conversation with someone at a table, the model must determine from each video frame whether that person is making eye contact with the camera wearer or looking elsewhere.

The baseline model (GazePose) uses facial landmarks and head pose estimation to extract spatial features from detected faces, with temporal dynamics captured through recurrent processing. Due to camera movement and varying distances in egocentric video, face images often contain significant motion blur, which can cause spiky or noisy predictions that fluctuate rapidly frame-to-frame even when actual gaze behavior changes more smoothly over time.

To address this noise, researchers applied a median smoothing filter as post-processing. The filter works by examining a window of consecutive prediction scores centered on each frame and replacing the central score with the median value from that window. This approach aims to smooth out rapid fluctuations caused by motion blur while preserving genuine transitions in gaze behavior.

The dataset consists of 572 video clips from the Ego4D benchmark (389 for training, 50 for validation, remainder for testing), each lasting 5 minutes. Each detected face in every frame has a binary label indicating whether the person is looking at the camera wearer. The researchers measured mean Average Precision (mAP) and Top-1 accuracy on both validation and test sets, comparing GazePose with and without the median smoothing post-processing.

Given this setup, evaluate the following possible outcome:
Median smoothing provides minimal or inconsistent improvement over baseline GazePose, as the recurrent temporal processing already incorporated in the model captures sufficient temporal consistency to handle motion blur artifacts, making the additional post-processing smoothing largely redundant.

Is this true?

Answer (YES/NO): NO